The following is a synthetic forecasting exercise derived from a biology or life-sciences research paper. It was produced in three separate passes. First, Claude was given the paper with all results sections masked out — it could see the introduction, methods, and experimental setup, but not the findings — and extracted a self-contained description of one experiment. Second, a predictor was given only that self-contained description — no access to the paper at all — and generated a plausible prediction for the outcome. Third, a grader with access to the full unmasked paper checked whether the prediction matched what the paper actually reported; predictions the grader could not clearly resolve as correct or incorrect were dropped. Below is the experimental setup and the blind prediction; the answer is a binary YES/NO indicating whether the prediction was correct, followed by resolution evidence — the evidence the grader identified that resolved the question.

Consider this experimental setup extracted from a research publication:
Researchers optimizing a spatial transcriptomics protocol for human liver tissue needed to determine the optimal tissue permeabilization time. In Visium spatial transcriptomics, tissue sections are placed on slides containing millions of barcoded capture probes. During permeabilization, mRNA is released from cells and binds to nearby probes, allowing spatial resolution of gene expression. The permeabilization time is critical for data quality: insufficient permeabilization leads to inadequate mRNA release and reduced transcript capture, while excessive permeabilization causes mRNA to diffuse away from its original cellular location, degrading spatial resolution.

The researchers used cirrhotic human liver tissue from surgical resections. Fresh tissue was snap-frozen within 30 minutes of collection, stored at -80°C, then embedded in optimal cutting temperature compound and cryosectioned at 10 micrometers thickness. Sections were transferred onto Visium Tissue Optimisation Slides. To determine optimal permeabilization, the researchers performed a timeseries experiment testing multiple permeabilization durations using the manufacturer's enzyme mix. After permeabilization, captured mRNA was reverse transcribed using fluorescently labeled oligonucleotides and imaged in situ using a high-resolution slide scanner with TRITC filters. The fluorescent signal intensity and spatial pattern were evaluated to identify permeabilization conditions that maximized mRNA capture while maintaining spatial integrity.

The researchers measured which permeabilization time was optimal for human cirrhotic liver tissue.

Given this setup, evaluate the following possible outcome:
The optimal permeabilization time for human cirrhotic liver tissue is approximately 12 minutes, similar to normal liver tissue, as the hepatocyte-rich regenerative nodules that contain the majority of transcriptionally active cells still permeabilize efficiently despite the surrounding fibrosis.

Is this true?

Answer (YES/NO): YES